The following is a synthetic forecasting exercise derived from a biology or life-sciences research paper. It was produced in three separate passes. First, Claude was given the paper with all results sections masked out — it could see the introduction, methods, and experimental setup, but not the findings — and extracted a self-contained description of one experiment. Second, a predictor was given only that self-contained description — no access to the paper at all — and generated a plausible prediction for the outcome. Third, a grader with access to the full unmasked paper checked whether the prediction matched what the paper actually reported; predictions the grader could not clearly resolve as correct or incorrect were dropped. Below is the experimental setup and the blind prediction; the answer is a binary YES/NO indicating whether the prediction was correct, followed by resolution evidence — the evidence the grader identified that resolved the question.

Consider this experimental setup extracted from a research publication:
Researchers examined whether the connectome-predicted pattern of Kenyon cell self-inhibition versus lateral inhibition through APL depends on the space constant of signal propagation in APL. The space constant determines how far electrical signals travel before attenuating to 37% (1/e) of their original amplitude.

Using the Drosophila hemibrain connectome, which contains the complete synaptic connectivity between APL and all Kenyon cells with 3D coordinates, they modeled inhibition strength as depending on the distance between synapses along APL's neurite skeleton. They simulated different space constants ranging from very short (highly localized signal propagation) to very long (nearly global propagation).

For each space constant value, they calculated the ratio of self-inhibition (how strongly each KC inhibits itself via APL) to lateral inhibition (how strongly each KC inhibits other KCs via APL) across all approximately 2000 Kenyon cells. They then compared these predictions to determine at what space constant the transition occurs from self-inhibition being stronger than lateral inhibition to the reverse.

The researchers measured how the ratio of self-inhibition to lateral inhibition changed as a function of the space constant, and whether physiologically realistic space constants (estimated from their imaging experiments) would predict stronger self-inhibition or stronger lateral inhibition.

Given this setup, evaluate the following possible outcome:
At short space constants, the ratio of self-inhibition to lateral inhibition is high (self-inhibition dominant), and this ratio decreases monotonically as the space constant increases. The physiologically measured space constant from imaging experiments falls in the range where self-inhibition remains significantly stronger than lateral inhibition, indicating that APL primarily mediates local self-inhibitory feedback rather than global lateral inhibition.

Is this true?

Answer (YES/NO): YES